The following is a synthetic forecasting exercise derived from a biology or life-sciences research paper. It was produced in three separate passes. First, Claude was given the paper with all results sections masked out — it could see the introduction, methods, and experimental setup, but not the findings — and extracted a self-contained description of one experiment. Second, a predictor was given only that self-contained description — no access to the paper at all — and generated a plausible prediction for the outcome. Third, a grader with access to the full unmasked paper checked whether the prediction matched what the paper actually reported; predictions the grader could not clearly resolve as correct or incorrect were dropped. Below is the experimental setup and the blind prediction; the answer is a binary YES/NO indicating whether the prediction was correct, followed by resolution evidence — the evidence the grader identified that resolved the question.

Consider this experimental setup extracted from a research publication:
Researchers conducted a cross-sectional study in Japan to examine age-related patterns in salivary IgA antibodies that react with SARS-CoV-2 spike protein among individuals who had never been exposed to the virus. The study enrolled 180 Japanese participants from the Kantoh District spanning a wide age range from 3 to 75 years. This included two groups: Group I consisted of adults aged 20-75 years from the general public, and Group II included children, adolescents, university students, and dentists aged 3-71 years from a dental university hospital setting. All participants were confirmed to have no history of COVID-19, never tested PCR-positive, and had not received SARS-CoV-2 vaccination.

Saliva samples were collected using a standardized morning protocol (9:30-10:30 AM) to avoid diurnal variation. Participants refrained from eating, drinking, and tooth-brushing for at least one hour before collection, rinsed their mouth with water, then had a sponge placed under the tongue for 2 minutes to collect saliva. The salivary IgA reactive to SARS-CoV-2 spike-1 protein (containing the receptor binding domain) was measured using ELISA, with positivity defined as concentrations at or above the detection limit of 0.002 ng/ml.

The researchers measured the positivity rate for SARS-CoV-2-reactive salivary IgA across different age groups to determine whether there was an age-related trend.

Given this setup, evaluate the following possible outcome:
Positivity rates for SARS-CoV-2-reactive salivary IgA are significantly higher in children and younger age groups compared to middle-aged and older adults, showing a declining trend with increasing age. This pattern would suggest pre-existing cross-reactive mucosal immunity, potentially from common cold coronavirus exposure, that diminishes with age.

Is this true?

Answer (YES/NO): YES